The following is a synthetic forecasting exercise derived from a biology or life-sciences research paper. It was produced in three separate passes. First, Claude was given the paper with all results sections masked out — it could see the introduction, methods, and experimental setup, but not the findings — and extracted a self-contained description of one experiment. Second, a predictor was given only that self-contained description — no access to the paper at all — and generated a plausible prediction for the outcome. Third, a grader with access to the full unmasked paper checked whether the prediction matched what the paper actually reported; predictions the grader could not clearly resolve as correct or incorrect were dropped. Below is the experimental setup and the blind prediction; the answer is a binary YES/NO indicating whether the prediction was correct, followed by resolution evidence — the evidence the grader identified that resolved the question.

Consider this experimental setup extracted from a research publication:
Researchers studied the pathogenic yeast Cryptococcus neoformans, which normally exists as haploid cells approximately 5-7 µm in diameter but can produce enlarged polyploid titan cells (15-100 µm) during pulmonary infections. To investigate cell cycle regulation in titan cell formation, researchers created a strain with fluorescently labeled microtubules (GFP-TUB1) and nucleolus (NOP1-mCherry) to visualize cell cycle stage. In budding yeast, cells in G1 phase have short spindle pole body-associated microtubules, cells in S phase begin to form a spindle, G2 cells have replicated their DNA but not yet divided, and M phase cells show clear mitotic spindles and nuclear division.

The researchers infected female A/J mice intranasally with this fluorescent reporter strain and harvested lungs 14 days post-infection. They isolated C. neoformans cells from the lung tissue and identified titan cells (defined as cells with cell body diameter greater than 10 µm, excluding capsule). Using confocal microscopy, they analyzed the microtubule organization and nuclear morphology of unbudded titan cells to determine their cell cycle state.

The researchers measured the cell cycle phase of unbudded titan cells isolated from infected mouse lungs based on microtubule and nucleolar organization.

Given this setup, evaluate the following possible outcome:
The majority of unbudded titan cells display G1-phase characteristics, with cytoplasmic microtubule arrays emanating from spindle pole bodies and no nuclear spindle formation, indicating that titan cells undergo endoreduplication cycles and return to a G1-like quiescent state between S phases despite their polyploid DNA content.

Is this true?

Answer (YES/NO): NO